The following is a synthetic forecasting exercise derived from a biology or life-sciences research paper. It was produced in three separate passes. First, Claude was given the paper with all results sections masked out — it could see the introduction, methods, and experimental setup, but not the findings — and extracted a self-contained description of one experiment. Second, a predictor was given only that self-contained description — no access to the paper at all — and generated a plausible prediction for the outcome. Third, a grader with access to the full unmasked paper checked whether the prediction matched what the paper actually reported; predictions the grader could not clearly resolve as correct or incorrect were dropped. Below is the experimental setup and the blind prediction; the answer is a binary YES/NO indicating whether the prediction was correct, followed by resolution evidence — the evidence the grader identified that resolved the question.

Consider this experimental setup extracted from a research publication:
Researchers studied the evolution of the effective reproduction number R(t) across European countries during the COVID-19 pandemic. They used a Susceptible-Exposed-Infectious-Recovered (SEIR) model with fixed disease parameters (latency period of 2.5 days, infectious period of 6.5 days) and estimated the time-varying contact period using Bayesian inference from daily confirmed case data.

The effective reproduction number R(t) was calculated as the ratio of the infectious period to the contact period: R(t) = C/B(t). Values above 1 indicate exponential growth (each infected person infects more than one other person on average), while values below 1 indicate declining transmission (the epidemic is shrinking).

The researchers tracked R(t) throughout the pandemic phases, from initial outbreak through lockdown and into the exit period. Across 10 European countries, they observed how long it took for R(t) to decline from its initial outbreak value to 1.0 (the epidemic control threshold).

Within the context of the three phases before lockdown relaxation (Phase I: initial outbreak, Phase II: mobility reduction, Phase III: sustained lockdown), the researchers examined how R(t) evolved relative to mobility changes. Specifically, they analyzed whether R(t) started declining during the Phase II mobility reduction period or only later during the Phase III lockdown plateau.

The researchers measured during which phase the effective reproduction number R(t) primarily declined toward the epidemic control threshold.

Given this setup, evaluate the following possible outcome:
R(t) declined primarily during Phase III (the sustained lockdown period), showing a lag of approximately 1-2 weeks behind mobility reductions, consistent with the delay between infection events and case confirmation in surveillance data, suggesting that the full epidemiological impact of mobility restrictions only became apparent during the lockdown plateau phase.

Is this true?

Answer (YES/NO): YES